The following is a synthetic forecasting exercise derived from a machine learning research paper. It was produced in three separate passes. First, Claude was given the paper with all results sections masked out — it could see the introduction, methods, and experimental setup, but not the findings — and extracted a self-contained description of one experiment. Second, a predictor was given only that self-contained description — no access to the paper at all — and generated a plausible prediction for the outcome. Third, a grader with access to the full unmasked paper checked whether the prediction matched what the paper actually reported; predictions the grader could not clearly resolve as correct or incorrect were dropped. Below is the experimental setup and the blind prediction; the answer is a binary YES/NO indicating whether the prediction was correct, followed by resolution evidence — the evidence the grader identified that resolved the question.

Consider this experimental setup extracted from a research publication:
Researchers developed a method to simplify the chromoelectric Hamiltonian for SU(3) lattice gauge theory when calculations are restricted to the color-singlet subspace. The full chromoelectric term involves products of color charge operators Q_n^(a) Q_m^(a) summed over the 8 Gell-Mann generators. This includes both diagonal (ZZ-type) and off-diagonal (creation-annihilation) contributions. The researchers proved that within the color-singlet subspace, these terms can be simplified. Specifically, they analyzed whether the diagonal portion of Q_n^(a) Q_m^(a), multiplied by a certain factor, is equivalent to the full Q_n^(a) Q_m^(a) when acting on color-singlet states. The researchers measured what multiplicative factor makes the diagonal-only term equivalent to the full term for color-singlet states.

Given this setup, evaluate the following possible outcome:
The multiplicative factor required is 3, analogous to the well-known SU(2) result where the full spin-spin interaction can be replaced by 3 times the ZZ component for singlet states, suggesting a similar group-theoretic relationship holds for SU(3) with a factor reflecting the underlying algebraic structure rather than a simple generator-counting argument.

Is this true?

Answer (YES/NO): NO